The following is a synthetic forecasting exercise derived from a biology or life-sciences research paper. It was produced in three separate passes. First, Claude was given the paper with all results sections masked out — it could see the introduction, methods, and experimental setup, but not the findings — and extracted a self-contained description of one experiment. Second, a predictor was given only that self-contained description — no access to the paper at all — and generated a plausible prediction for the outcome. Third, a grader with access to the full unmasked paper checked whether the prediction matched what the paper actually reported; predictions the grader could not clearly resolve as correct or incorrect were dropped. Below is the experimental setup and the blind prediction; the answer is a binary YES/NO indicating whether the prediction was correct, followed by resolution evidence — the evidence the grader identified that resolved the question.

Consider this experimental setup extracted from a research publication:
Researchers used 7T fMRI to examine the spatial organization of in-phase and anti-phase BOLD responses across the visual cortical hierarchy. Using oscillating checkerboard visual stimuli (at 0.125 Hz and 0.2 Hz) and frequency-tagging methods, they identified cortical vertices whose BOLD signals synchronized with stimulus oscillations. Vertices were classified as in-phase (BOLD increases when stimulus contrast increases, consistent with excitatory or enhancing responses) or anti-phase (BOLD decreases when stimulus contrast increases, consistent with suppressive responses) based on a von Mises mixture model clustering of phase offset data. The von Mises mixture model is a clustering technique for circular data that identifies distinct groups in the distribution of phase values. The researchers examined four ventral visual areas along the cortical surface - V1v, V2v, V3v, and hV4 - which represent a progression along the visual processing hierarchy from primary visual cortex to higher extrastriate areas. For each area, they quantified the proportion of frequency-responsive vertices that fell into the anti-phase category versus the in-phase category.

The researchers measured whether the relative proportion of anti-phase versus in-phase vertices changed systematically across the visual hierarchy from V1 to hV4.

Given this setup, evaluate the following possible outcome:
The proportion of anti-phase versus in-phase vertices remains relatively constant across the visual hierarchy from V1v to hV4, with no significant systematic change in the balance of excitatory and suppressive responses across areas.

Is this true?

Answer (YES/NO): NO